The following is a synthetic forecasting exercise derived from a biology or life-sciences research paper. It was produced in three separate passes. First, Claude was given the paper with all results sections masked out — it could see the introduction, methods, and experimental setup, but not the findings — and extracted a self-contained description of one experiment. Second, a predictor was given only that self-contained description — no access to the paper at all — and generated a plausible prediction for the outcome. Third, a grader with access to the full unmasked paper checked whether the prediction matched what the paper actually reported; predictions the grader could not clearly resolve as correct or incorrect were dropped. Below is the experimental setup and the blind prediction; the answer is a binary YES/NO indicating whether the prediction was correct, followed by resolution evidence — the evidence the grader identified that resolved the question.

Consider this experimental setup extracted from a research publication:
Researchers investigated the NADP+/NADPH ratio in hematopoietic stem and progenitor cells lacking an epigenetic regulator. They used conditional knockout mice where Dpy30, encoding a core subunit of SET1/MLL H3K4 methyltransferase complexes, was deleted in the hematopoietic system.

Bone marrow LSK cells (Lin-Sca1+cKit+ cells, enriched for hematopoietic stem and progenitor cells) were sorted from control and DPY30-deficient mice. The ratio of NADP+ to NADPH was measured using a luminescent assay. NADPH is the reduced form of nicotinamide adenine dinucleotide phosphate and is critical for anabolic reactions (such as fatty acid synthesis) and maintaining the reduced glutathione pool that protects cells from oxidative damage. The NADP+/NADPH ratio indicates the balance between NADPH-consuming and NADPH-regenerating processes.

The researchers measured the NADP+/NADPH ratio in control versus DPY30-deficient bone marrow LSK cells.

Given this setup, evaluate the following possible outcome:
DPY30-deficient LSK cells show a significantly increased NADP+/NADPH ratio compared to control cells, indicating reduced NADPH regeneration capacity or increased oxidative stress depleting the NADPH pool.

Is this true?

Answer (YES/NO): NO